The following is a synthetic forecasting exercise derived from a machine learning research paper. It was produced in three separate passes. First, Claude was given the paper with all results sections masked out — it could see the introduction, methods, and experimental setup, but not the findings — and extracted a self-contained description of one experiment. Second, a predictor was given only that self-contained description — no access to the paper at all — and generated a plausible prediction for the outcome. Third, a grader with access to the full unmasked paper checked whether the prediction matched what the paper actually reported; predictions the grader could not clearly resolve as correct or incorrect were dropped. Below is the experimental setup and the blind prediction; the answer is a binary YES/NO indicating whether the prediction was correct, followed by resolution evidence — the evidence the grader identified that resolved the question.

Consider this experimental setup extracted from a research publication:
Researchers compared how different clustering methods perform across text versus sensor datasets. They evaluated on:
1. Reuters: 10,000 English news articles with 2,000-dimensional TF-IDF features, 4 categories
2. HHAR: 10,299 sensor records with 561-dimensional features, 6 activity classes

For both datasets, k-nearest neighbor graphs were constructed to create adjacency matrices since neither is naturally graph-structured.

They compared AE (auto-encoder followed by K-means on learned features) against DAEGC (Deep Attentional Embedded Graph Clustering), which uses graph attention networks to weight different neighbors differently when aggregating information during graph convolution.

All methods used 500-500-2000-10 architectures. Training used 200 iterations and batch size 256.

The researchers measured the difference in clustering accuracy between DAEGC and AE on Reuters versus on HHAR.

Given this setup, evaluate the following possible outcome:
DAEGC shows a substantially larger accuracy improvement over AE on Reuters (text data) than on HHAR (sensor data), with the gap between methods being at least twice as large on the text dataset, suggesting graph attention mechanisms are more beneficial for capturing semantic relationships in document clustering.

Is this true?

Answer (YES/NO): NO